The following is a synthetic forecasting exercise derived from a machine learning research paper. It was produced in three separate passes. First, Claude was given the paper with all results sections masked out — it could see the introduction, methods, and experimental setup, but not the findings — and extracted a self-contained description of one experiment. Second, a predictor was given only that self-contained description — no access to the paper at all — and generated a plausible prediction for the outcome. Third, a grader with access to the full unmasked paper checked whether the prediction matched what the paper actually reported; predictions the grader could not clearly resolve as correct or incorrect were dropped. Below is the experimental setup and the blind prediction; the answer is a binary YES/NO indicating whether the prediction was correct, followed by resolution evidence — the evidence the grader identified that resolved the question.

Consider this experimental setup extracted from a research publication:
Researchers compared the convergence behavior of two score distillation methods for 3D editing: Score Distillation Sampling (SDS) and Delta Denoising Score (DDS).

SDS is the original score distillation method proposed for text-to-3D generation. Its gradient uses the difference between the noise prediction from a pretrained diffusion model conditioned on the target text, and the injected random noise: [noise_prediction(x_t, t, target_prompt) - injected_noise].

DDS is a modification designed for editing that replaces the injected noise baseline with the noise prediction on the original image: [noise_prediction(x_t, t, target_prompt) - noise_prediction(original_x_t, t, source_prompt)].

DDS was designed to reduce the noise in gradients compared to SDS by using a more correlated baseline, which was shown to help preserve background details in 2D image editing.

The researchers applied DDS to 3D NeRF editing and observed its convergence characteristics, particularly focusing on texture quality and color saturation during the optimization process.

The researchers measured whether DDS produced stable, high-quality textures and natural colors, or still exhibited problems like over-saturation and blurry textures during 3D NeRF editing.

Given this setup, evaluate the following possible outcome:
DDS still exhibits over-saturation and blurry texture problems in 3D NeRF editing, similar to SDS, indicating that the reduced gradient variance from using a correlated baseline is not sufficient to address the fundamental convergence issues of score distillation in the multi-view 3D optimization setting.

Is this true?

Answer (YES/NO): YES